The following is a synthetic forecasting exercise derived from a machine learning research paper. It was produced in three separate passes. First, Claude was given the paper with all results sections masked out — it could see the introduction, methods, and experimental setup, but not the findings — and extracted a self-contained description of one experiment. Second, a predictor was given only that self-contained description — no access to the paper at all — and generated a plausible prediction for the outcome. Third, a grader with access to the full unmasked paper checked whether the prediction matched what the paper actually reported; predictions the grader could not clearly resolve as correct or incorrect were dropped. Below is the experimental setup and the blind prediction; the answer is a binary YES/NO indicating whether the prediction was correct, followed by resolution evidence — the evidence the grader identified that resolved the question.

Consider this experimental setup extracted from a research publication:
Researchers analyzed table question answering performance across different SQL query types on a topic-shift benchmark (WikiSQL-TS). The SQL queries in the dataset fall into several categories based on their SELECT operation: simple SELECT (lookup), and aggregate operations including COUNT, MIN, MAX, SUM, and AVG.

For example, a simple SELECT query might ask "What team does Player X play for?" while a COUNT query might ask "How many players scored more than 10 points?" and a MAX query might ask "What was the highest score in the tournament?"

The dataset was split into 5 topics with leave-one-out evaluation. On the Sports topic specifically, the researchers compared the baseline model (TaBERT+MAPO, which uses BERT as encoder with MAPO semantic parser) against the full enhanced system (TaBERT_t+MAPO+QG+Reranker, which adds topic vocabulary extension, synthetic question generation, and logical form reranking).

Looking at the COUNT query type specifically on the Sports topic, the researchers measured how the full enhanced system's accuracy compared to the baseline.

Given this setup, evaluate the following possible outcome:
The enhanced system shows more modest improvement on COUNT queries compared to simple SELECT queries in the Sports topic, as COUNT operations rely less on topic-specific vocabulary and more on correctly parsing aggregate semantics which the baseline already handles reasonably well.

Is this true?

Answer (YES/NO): NO